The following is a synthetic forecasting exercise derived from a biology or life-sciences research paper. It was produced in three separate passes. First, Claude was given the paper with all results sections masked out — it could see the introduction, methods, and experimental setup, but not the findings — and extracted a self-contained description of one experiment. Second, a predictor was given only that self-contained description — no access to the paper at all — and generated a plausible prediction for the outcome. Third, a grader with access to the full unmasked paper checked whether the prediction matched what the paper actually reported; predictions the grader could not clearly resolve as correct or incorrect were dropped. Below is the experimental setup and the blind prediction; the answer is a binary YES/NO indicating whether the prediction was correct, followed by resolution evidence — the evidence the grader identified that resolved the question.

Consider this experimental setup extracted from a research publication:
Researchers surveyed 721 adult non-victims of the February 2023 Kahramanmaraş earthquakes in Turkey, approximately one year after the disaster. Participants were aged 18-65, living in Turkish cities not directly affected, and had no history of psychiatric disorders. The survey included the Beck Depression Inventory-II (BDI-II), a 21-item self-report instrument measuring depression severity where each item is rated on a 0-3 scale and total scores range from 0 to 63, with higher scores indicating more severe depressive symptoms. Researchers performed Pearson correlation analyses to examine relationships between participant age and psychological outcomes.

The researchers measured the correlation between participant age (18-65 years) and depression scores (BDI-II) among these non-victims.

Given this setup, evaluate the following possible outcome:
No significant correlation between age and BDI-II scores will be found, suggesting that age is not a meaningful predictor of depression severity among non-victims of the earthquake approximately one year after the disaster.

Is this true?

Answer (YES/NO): NO